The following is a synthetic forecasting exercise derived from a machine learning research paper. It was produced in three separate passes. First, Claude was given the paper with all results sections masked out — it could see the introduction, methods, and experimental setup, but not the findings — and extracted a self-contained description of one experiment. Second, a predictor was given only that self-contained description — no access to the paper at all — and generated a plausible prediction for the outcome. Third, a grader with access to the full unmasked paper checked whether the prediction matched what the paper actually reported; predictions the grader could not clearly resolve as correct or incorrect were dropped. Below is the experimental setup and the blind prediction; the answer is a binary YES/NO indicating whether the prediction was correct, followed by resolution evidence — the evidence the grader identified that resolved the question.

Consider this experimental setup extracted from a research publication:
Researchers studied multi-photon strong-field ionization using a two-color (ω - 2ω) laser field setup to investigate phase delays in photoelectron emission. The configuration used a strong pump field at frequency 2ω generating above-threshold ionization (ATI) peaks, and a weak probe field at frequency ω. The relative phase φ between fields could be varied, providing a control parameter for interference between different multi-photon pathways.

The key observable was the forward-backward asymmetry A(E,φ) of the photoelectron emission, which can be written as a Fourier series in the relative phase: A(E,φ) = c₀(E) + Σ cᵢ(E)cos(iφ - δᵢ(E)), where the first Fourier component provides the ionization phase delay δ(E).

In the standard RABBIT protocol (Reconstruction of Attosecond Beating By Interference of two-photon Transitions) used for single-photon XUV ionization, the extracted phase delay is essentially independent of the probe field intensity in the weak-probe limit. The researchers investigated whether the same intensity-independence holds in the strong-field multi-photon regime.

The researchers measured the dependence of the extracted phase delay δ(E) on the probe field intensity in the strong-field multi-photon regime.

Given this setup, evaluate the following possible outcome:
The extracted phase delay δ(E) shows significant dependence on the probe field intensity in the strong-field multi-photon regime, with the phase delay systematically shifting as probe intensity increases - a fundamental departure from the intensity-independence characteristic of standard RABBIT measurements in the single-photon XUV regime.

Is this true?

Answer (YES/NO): YES